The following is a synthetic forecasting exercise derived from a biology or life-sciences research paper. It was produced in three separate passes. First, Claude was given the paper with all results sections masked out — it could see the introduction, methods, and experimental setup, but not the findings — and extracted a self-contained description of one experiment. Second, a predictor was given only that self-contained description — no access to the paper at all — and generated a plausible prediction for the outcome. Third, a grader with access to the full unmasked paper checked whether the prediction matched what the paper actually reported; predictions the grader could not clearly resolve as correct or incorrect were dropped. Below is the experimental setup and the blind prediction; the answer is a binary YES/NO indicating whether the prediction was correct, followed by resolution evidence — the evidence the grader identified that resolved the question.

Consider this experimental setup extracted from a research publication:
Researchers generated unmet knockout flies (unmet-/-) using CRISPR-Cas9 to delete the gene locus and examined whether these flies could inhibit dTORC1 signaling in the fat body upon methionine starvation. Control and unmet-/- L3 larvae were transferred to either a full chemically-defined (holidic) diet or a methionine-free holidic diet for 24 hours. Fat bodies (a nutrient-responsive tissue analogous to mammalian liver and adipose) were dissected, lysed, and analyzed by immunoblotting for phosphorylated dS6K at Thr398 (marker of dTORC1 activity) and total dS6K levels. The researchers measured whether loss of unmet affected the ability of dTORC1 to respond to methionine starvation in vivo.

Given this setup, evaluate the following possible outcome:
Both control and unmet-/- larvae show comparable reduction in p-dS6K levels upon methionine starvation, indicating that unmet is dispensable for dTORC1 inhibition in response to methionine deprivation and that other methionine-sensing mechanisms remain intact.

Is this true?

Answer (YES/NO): NO